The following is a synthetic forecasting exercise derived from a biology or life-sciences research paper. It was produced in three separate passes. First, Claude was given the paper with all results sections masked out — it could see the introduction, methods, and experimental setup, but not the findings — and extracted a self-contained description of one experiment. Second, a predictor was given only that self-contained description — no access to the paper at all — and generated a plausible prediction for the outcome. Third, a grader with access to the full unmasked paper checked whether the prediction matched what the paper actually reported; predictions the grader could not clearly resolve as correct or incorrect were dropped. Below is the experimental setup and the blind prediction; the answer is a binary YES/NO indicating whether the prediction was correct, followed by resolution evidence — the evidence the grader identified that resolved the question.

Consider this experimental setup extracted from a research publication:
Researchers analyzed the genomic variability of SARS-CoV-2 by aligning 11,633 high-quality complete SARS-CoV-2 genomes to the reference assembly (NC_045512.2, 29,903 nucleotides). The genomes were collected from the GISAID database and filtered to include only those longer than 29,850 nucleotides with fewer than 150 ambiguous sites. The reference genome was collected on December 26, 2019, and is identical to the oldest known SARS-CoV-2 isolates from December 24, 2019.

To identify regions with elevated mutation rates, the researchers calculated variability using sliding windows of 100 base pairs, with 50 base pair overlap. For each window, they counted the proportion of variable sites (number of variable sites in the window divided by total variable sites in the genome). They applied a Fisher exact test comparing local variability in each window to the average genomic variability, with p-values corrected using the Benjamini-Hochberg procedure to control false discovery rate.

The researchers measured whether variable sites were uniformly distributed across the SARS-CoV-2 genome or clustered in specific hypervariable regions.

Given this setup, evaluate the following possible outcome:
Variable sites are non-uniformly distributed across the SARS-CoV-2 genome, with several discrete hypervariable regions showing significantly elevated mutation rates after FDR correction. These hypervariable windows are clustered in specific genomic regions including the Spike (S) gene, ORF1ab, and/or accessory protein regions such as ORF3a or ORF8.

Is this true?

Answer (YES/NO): NO